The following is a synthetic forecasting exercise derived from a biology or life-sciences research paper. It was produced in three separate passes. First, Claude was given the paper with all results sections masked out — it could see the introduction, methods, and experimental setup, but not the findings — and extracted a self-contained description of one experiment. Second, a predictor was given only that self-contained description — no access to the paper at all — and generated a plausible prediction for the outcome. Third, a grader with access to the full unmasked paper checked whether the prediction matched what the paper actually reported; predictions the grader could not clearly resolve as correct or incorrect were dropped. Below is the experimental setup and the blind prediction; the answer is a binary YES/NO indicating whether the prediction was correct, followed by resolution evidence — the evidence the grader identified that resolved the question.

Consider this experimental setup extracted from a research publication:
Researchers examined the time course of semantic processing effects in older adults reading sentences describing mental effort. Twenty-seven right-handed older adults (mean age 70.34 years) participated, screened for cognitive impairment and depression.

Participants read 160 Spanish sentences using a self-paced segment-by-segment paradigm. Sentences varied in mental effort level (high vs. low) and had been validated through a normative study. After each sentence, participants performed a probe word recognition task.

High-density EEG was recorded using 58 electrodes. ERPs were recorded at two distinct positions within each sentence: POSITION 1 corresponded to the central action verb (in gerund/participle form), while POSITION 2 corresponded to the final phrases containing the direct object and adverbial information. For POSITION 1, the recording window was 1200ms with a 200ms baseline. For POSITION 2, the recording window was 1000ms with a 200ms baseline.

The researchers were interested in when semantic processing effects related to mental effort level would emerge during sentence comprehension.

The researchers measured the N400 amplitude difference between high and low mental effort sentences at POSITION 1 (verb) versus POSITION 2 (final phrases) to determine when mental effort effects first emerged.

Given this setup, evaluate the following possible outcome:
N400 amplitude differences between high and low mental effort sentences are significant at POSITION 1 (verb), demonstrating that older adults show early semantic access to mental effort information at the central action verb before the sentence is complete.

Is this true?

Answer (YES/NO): NO